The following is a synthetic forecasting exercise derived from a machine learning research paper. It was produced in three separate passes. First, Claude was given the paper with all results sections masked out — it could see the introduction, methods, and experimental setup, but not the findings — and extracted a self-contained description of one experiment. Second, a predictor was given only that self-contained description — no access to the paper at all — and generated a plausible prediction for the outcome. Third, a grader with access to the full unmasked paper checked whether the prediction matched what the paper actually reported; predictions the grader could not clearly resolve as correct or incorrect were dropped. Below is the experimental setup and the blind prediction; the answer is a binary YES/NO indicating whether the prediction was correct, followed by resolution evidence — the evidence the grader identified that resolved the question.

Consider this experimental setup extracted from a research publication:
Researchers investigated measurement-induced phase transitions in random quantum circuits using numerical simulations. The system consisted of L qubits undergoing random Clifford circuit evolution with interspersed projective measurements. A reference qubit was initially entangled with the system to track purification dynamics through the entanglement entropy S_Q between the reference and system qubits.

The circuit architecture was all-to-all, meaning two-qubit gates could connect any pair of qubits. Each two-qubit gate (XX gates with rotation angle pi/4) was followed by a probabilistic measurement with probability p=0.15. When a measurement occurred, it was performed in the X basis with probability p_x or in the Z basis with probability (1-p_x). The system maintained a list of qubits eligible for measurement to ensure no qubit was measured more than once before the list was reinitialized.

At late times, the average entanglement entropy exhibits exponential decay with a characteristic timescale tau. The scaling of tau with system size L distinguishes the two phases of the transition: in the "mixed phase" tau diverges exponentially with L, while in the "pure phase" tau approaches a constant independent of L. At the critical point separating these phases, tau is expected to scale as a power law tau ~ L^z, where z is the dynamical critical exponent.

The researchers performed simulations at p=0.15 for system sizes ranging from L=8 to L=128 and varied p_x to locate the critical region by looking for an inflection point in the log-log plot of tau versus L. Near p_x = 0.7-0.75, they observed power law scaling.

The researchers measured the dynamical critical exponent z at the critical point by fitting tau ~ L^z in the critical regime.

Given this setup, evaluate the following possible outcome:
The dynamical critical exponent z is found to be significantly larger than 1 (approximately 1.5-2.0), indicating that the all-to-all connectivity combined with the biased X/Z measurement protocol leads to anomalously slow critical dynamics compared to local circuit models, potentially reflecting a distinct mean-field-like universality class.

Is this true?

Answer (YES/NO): NO